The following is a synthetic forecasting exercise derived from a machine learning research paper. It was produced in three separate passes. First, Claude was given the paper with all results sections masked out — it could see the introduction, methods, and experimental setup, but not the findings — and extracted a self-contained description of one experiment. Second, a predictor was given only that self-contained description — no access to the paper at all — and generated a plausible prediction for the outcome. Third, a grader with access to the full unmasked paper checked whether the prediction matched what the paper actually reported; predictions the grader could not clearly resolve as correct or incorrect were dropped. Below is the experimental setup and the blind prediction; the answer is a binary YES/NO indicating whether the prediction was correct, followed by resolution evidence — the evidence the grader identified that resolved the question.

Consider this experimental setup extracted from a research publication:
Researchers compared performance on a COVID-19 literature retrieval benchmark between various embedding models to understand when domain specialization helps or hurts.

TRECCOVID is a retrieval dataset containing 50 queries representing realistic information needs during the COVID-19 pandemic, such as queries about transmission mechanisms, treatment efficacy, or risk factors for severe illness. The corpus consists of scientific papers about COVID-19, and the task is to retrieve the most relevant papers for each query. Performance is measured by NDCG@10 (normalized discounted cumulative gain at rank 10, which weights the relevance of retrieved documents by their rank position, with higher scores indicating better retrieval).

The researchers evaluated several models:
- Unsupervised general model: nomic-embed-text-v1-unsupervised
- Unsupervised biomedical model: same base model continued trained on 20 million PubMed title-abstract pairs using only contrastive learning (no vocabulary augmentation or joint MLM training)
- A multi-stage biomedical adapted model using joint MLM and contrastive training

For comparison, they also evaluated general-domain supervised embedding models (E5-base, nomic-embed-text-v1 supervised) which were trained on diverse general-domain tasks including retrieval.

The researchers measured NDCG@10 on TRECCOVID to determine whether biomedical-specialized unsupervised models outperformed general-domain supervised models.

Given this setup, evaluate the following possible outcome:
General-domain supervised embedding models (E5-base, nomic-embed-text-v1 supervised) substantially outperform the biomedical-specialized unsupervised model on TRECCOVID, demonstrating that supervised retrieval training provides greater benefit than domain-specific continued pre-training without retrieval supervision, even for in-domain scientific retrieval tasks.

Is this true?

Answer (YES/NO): YES